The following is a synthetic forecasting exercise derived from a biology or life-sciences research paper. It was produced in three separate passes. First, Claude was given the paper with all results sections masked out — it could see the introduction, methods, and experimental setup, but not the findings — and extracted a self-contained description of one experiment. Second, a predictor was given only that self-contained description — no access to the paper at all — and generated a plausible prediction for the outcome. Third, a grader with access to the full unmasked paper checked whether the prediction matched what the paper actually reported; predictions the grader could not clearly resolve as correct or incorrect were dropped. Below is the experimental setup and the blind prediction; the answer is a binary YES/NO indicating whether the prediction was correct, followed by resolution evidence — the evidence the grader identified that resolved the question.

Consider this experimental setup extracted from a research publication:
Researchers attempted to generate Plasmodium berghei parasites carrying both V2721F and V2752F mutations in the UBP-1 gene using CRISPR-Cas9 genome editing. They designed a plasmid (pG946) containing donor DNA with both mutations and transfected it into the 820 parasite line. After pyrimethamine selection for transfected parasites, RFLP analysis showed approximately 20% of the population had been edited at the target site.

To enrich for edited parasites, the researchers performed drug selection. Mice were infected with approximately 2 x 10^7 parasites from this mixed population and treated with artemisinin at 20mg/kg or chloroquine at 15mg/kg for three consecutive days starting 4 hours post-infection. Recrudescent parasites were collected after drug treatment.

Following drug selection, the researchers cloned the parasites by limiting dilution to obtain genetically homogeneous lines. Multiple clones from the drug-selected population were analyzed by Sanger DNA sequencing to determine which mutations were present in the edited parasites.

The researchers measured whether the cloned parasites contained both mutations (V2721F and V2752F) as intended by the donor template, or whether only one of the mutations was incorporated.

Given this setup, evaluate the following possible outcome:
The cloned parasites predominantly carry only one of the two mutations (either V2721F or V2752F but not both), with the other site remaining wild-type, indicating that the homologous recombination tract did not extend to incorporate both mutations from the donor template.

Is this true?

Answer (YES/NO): YES